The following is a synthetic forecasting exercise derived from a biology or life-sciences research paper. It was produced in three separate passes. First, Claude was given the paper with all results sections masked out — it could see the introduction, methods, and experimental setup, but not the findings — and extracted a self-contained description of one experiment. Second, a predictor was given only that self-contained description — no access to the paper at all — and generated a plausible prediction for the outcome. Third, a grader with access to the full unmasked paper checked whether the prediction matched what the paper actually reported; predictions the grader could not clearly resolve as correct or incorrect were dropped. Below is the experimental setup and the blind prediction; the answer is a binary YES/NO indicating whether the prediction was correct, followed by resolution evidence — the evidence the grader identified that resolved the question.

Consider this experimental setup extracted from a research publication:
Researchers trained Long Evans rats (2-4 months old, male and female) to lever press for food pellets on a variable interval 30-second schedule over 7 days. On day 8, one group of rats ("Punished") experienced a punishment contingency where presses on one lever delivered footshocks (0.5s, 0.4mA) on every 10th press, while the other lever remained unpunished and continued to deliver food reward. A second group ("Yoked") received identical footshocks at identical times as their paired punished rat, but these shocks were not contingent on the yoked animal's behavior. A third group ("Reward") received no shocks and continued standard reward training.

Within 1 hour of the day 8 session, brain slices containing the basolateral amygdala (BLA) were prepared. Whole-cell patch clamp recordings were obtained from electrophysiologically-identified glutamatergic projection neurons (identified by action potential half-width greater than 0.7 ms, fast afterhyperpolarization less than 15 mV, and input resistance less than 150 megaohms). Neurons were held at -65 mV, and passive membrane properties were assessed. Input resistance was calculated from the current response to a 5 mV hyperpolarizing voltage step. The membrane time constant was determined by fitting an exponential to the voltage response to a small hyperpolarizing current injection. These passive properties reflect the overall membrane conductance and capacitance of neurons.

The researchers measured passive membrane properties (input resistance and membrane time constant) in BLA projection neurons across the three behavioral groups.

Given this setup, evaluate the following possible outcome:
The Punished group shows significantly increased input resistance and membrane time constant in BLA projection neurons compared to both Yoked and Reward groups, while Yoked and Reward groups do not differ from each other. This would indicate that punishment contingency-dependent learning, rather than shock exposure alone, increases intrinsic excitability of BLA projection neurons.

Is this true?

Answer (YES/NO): NO